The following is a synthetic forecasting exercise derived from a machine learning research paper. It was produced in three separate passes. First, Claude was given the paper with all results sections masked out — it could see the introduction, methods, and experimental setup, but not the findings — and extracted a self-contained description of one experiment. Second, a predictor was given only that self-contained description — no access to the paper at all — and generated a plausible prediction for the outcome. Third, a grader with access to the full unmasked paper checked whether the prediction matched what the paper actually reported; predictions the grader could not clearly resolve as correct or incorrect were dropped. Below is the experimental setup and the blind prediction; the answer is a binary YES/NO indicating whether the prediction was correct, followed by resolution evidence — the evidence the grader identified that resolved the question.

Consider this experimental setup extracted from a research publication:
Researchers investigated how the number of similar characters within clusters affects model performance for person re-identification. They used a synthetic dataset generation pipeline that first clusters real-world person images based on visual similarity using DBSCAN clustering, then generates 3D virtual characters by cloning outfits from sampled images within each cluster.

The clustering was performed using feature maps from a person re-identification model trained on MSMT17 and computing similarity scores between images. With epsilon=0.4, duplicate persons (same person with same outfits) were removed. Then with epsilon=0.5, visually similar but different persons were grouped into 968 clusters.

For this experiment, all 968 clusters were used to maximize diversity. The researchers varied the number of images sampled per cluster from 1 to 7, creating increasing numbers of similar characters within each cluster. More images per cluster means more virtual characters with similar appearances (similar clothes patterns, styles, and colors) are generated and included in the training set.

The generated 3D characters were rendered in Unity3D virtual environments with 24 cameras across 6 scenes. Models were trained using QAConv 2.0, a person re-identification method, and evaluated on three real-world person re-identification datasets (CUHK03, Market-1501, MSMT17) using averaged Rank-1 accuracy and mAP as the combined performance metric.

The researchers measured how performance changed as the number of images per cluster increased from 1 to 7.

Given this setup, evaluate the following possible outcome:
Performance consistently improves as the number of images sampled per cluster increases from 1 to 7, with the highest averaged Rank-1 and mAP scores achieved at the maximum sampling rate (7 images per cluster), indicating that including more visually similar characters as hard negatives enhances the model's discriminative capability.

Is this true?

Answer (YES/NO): NO